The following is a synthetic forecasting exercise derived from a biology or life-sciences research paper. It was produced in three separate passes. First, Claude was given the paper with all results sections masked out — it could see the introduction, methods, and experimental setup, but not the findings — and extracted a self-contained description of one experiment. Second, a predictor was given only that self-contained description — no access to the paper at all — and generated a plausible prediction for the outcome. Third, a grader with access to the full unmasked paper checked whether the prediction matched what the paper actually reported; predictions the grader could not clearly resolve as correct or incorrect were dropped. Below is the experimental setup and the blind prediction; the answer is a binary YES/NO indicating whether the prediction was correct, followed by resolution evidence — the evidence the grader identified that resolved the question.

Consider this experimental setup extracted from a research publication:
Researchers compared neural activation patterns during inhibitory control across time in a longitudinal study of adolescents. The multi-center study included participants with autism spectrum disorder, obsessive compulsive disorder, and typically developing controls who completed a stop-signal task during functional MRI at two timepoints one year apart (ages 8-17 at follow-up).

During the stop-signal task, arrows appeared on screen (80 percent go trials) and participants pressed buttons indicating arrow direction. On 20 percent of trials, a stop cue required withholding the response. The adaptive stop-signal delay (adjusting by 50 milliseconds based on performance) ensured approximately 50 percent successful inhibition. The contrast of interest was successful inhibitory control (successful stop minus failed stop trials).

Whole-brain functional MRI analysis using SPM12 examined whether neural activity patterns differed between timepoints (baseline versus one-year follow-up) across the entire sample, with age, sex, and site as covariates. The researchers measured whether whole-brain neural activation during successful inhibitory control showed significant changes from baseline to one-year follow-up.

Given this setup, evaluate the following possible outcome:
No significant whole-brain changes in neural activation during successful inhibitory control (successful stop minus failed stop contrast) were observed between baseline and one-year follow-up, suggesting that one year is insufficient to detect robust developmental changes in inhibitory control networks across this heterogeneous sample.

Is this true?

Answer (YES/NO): YES